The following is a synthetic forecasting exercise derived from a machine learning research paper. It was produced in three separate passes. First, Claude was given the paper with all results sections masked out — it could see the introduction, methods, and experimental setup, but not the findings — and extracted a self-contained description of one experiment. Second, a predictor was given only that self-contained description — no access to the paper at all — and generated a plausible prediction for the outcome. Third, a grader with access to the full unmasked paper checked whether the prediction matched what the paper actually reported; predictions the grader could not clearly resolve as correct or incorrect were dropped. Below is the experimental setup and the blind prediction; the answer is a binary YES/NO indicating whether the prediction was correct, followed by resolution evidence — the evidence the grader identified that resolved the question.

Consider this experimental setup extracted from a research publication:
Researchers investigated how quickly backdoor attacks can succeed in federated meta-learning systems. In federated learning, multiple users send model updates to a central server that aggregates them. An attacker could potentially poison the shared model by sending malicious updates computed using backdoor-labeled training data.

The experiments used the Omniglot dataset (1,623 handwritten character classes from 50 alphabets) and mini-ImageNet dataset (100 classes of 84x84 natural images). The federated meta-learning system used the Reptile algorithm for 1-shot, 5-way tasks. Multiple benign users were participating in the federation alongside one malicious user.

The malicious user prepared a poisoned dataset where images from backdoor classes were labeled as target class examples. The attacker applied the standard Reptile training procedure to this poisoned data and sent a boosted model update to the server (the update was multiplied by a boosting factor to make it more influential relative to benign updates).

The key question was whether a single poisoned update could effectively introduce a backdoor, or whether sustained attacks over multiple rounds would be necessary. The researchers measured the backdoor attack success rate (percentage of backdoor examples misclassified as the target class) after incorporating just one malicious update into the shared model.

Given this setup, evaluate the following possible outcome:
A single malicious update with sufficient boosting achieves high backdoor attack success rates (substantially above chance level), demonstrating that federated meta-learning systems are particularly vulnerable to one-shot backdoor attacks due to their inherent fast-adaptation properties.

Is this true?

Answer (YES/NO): YES